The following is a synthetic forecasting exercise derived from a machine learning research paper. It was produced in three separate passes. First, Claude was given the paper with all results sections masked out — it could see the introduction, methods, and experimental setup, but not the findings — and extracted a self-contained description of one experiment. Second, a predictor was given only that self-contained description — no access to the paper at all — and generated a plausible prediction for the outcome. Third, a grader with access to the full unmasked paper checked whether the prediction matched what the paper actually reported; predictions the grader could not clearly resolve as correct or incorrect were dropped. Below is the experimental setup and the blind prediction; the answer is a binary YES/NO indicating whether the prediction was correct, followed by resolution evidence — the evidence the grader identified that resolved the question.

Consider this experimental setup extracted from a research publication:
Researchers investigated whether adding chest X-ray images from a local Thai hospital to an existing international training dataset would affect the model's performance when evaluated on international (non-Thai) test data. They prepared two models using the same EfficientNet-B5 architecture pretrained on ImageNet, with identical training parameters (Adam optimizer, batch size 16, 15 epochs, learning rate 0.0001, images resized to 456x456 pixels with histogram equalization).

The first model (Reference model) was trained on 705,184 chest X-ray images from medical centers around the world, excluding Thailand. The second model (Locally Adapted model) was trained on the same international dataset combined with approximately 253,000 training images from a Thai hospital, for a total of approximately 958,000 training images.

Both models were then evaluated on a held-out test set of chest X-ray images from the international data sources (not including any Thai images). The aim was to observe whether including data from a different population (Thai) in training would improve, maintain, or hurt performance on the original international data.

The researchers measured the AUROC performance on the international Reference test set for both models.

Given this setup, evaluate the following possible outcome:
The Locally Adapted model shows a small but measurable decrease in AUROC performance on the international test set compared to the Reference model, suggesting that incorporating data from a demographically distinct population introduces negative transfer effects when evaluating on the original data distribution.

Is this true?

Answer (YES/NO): NO